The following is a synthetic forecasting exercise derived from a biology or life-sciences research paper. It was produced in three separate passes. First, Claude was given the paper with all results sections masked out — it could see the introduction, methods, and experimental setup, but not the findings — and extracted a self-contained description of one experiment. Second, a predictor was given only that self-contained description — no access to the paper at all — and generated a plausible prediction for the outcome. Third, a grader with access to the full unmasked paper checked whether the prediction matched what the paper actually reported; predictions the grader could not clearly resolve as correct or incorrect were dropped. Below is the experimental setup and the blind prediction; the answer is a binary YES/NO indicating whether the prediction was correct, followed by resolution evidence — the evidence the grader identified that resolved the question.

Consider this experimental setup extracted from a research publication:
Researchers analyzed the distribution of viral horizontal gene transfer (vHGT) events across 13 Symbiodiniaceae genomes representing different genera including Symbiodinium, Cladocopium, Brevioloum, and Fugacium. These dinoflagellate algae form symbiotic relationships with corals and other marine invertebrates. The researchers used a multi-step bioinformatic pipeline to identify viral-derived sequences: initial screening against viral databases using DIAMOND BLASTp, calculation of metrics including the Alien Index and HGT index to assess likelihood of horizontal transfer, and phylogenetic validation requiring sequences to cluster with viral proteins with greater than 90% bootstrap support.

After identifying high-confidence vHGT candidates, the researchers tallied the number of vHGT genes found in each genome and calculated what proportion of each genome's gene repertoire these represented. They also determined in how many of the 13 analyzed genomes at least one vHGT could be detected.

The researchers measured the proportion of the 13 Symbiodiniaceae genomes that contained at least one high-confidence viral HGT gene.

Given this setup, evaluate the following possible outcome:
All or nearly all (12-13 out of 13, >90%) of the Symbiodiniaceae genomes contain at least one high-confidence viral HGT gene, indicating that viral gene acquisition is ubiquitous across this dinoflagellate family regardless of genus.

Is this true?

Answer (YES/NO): NO